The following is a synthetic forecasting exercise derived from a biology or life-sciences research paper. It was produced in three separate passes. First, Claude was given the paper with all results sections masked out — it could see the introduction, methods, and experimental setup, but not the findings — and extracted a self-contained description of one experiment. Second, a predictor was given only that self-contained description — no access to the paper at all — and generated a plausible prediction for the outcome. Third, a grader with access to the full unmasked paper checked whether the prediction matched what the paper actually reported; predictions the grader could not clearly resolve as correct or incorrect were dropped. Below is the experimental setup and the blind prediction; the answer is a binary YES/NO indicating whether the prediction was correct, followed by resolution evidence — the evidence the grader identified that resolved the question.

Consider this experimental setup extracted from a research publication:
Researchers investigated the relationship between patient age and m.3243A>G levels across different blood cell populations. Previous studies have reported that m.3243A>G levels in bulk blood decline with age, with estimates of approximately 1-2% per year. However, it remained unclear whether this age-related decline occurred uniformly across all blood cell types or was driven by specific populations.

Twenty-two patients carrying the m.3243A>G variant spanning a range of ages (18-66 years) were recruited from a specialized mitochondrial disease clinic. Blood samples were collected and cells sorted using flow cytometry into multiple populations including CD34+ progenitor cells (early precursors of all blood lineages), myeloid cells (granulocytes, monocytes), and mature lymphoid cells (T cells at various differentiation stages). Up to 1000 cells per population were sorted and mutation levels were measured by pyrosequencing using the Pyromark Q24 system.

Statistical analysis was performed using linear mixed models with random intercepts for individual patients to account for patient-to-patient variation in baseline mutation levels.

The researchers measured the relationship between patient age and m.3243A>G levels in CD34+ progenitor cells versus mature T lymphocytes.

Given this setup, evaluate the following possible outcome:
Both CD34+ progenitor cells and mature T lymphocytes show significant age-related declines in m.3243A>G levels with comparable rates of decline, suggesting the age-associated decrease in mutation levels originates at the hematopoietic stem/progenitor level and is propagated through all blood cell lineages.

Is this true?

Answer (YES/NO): NO